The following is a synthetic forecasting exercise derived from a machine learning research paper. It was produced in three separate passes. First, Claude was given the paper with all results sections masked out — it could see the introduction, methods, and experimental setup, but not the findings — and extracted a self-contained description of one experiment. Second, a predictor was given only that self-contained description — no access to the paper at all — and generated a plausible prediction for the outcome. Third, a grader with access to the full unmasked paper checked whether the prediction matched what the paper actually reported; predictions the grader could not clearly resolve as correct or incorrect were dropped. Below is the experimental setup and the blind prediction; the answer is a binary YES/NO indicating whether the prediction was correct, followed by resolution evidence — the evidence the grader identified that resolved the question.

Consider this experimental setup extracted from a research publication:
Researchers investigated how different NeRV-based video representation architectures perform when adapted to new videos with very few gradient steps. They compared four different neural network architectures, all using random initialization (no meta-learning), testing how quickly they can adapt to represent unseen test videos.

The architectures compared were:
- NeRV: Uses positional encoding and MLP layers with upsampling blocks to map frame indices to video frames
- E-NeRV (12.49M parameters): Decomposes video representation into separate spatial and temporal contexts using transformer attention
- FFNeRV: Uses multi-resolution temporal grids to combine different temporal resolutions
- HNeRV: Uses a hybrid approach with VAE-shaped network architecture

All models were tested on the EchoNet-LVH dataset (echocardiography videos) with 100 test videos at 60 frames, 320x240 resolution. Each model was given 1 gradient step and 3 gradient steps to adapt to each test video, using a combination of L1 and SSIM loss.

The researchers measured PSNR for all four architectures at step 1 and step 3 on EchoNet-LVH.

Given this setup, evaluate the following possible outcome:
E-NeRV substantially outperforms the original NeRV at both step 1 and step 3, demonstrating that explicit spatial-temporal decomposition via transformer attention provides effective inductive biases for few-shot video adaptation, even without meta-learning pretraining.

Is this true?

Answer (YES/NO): NO